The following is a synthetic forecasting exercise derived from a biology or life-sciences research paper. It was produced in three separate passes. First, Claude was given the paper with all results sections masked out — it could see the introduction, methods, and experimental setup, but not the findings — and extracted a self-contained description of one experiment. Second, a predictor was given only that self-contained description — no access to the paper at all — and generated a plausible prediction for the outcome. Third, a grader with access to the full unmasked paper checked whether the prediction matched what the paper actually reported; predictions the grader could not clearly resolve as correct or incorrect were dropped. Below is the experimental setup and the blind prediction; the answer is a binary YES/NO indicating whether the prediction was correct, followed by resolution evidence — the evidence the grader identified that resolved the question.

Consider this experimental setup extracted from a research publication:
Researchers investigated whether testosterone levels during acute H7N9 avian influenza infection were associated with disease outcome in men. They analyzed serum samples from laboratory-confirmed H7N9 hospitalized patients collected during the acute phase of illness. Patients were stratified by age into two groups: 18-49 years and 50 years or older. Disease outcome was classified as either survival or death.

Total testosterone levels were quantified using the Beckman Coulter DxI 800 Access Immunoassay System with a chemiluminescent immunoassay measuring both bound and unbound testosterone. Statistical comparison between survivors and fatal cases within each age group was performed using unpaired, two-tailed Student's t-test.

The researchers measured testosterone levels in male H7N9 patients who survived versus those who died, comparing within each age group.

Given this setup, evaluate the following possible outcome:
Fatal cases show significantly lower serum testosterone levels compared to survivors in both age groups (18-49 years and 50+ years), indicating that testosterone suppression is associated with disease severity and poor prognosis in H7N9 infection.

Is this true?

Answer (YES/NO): NO